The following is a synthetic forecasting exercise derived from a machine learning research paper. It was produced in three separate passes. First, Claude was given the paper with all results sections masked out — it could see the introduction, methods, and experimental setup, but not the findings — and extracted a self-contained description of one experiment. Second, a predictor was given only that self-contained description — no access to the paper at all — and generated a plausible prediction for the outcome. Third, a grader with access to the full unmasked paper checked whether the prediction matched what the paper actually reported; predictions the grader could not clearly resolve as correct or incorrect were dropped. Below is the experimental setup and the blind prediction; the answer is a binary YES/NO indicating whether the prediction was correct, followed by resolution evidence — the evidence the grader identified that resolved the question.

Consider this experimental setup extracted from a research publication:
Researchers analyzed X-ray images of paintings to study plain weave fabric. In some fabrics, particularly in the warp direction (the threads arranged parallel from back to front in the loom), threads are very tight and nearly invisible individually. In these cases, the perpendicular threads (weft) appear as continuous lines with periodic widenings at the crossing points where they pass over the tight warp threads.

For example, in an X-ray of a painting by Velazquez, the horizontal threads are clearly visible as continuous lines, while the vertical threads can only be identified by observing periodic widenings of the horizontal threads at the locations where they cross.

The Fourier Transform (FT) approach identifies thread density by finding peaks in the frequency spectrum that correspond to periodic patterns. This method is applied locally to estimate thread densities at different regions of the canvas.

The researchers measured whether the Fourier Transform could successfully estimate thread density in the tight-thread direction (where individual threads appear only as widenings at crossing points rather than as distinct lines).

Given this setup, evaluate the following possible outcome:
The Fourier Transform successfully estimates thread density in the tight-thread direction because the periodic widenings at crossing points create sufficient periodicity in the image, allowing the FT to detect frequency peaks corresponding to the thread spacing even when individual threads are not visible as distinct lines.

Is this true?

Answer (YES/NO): NO